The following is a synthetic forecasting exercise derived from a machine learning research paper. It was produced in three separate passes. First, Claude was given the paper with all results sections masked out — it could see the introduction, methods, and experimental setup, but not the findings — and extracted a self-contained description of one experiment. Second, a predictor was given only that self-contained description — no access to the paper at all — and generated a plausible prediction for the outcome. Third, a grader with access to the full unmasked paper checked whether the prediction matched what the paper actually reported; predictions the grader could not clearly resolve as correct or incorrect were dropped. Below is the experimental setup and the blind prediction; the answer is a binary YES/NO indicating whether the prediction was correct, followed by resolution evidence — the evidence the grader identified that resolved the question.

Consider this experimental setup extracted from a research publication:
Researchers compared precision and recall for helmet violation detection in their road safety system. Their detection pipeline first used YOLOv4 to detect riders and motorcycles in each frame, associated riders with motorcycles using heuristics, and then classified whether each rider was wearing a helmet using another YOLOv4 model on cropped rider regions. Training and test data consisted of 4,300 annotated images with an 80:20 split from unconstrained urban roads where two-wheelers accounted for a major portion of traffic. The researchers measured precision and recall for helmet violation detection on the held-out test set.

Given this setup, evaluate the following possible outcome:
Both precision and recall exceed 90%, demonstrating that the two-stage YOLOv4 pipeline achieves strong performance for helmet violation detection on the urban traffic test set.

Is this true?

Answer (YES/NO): NO